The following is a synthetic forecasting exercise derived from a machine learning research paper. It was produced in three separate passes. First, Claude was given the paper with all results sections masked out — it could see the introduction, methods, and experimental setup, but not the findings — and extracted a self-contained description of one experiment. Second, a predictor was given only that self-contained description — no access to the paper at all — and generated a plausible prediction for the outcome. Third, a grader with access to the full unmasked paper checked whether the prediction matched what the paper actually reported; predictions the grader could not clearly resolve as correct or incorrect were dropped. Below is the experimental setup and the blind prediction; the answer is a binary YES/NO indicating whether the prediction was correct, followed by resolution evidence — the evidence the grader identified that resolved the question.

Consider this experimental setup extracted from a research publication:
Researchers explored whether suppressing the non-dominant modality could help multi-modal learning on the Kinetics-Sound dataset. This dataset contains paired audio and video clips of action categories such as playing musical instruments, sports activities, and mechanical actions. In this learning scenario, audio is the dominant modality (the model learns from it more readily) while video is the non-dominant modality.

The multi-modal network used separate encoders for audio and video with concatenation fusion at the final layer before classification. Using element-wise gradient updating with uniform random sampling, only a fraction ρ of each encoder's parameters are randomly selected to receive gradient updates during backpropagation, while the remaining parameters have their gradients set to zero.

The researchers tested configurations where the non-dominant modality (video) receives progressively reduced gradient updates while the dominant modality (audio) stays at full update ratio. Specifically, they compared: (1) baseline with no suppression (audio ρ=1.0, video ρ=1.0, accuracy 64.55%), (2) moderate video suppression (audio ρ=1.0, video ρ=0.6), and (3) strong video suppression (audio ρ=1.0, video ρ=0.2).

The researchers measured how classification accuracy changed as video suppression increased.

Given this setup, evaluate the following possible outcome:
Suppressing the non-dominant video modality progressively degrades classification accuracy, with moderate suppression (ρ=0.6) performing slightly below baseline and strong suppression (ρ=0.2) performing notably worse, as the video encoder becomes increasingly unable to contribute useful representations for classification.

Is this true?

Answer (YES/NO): YES